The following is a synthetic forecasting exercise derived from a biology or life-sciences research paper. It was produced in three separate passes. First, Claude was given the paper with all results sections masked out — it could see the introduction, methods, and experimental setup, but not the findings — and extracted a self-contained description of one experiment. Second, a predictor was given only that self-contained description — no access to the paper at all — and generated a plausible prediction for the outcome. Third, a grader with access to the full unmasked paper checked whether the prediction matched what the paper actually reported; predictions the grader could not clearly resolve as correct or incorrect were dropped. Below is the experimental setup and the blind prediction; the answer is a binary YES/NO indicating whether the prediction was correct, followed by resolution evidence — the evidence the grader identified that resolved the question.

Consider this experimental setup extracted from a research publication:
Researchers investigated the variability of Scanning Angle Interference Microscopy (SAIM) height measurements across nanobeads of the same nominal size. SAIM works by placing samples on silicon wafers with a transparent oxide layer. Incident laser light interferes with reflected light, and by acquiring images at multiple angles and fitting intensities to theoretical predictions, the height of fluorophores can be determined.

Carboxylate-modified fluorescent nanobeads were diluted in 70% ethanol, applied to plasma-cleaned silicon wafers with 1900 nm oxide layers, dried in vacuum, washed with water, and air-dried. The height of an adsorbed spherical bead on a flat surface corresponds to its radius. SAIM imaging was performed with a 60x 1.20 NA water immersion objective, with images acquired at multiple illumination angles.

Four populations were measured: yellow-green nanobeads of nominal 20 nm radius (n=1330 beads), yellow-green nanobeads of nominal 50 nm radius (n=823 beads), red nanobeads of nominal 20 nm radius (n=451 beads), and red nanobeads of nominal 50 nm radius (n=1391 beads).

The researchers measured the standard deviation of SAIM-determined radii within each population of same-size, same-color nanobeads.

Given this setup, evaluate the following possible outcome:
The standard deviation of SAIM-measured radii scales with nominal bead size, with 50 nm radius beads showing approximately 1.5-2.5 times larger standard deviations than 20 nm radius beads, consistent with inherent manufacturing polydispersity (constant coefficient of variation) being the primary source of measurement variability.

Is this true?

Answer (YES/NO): NO